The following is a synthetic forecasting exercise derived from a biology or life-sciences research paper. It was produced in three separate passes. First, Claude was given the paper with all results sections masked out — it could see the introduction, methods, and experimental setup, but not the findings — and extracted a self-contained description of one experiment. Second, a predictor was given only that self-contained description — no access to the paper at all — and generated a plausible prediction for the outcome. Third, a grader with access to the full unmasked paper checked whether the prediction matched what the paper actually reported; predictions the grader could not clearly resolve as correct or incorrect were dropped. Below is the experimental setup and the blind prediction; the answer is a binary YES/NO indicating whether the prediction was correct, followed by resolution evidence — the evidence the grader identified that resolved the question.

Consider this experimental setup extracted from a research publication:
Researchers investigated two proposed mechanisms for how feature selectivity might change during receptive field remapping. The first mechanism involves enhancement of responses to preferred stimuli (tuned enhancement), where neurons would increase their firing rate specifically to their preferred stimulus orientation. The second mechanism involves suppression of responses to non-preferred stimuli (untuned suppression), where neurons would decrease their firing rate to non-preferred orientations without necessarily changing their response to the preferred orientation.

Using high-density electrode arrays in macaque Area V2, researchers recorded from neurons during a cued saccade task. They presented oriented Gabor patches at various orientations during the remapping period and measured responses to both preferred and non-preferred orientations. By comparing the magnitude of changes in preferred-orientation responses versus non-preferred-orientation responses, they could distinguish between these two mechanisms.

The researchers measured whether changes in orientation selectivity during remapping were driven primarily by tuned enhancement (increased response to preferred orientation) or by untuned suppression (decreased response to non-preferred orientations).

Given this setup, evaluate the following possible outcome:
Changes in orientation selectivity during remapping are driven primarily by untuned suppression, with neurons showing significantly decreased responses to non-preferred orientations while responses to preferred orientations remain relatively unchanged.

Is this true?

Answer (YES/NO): NO